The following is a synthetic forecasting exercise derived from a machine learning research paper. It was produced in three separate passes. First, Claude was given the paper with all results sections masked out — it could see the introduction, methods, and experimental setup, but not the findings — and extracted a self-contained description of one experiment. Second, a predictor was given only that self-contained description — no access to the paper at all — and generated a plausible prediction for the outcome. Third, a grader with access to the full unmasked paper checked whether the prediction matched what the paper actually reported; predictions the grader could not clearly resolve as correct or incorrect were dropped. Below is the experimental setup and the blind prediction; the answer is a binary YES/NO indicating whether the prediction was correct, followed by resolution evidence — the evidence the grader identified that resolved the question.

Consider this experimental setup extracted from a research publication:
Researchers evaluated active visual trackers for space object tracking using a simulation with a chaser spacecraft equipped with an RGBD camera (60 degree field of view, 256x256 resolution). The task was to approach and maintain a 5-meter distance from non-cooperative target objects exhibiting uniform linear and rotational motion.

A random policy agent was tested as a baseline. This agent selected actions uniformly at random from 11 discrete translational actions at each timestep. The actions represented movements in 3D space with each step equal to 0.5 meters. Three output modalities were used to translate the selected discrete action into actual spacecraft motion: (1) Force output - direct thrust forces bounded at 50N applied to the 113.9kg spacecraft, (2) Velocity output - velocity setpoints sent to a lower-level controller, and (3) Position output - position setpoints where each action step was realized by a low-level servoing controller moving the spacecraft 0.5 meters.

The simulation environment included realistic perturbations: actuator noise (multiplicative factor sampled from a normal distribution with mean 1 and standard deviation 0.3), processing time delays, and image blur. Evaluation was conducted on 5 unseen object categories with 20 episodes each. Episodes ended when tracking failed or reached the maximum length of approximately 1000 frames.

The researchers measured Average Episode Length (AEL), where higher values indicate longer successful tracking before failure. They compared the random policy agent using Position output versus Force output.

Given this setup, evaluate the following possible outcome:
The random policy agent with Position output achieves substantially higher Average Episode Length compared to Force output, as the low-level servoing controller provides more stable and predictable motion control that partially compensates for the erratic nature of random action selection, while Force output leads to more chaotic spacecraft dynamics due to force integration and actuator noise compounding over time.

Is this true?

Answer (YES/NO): YES